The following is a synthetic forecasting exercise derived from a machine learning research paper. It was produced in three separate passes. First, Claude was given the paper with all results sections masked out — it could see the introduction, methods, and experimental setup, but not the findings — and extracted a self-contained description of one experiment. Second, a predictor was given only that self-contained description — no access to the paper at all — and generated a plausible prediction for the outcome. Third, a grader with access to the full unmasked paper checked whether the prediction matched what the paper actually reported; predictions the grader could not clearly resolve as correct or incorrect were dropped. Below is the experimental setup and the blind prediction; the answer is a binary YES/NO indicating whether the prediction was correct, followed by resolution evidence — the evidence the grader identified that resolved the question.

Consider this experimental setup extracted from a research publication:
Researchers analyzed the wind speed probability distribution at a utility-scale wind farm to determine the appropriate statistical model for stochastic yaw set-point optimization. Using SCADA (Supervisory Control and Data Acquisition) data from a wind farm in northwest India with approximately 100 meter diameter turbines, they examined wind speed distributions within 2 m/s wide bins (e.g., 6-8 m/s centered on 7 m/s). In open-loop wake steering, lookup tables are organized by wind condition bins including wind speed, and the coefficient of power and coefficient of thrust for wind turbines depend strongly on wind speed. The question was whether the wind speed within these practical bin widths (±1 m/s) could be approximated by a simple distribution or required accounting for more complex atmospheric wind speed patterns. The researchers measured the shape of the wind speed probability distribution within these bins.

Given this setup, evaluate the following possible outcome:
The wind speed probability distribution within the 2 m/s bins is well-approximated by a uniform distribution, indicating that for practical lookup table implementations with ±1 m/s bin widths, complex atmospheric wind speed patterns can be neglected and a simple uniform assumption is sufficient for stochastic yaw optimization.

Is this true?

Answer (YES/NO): NO